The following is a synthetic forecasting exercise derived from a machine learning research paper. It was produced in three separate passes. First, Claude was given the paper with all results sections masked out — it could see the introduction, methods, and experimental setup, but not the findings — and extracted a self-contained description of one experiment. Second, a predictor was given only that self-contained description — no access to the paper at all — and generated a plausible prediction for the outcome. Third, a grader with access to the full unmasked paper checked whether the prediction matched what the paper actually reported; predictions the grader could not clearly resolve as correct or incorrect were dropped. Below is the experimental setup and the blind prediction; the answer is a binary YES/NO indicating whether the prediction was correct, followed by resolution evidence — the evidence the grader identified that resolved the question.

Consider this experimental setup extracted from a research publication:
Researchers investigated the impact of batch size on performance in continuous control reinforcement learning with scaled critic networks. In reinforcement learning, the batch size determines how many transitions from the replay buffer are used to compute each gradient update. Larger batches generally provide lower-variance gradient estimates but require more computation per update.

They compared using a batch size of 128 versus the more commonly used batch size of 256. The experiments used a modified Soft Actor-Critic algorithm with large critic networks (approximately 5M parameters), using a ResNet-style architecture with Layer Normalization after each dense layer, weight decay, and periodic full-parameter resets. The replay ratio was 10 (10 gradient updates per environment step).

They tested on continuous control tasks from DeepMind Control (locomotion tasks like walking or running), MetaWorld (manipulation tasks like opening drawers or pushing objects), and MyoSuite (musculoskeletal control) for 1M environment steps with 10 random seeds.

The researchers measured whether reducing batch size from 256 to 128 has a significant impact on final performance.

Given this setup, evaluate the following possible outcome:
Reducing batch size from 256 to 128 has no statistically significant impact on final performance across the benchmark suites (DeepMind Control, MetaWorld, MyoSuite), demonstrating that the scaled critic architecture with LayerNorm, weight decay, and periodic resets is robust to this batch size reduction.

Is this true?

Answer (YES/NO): YES